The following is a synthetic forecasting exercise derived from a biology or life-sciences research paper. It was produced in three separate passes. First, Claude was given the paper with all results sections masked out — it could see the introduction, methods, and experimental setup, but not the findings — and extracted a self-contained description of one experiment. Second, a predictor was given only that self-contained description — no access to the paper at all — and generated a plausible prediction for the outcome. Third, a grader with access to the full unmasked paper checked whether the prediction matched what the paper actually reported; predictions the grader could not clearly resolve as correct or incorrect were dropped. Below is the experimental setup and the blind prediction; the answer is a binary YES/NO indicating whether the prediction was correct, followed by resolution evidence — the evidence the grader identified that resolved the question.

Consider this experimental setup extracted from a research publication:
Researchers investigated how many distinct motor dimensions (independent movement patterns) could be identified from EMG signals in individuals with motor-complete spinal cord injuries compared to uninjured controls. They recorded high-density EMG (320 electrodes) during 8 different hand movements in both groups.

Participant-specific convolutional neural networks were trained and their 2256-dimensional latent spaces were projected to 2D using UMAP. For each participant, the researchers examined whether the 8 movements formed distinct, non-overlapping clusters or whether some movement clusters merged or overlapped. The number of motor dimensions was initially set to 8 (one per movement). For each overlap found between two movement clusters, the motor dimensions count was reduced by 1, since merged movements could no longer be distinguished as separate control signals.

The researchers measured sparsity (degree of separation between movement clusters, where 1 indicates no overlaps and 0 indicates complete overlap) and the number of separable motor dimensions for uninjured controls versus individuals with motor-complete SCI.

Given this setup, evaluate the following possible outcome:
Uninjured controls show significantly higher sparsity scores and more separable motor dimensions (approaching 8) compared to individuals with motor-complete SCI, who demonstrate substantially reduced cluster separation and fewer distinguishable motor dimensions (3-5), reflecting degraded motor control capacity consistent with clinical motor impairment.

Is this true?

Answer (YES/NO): NO